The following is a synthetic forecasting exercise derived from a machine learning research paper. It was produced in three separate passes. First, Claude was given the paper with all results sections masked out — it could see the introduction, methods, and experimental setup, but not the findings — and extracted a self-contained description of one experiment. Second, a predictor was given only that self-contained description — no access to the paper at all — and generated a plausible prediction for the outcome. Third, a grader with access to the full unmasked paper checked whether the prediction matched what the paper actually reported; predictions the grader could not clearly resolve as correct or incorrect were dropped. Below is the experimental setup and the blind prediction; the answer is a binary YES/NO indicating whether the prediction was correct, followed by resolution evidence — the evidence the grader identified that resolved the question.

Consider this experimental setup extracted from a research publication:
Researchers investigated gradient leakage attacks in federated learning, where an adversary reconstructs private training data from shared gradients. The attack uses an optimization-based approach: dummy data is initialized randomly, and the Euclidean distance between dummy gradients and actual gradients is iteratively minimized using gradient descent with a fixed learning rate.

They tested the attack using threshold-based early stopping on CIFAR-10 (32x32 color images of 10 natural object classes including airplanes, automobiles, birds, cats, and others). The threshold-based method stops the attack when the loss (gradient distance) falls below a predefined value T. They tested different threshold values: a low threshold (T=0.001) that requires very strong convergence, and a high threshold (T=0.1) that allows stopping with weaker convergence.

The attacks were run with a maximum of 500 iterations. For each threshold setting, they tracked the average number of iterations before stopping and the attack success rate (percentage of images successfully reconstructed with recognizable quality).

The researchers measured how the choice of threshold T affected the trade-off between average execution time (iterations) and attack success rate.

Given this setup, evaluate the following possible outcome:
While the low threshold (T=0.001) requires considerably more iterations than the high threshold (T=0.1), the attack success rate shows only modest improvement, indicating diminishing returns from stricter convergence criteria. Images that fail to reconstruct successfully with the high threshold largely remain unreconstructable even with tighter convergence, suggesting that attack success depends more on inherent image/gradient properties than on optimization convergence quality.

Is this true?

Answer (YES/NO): NO